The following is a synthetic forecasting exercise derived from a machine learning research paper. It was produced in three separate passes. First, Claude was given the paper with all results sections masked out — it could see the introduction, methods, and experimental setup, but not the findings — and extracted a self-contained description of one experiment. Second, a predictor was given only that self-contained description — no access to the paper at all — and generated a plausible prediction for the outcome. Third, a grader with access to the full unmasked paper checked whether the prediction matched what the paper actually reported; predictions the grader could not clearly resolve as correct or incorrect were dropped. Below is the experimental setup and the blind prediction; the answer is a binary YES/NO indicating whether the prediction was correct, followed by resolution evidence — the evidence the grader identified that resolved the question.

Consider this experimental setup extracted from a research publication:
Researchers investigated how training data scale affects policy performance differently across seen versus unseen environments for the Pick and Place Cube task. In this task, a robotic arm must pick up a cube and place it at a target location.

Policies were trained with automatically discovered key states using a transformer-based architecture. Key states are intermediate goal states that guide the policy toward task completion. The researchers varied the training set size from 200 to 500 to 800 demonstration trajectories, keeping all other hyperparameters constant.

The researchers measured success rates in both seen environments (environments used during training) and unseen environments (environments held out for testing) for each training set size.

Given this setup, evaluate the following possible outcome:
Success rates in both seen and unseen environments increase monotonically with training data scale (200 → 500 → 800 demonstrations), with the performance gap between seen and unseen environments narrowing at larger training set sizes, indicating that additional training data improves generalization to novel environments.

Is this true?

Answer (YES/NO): NO